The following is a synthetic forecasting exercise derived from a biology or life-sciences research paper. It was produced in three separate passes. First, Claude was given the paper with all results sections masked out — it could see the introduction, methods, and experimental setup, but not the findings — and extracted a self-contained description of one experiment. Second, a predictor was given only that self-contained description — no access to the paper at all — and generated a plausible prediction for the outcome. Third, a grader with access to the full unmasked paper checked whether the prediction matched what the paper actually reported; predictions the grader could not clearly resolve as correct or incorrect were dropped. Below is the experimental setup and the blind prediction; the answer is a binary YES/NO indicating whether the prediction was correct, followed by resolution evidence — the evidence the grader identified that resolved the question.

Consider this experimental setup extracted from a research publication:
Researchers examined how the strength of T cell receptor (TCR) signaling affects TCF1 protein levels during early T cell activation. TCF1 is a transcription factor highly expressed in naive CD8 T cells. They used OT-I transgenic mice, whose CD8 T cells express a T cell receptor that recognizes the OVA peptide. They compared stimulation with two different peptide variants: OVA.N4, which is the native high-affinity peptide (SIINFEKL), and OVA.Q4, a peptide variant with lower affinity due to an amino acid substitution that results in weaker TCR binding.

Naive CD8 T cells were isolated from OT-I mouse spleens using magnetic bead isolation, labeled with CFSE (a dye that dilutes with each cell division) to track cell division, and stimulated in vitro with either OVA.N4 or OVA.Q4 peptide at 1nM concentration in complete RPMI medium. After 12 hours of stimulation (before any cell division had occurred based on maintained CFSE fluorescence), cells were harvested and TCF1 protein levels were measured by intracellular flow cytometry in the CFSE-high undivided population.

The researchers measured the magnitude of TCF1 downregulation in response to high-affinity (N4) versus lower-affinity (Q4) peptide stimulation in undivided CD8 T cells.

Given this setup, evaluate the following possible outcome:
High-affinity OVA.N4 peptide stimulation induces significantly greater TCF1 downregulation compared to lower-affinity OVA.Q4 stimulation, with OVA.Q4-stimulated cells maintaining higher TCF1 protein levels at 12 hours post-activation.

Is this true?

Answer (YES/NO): YES